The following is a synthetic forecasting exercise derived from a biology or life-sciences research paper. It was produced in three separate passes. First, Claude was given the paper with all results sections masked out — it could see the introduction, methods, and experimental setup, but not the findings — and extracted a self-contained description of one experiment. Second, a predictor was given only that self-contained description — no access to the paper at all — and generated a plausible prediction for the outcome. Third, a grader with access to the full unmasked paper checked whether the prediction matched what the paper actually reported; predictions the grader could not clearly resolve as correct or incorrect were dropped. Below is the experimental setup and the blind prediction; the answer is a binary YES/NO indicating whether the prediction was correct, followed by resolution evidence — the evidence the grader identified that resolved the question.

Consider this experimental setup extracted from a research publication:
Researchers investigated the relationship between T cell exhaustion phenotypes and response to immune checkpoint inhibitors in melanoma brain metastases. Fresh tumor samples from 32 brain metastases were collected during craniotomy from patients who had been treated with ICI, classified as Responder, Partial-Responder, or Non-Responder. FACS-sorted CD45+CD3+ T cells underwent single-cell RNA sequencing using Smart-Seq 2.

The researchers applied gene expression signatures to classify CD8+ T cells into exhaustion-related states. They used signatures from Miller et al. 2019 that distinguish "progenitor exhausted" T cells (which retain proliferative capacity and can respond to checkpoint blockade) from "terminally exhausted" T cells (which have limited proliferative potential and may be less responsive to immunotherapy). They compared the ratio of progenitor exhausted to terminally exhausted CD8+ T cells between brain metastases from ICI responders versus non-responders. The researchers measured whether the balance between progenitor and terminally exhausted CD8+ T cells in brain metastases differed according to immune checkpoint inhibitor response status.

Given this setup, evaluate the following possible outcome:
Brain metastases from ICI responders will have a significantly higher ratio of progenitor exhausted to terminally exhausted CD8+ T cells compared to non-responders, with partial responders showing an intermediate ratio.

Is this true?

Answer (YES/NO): NO